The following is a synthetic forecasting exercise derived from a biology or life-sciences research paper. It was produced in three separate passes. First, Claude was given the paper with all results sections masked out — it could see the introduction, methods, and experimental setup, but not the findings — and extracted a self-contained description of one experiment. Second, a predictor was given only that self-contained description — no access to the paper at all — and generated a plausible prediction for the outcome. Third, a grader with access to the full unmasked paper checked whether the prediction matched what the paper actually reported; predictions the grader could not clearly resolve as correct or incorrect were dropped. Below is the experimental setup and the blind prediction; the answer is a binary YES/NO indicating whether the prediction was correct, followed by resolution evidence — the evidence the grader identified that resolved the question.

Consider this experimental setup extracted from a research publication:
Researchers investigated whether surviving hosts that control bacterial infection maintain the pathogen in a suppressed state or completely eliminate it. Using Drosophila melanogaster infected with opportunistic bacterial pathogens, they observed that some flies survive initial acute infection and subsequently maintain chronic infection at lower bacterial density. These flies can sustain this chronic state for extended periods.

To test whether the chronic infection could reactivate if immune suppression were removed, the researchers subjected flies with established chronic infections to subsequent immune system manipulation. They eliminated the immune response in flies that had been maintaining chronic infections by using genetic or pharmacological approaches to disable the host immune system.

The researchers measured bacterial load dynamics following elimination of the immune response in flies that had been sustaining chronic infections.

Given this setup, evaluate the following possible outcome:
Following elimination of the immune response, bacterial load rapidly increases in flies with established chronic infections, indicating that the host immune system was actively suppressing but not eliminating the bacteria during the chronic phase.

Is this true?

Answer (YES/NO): YES